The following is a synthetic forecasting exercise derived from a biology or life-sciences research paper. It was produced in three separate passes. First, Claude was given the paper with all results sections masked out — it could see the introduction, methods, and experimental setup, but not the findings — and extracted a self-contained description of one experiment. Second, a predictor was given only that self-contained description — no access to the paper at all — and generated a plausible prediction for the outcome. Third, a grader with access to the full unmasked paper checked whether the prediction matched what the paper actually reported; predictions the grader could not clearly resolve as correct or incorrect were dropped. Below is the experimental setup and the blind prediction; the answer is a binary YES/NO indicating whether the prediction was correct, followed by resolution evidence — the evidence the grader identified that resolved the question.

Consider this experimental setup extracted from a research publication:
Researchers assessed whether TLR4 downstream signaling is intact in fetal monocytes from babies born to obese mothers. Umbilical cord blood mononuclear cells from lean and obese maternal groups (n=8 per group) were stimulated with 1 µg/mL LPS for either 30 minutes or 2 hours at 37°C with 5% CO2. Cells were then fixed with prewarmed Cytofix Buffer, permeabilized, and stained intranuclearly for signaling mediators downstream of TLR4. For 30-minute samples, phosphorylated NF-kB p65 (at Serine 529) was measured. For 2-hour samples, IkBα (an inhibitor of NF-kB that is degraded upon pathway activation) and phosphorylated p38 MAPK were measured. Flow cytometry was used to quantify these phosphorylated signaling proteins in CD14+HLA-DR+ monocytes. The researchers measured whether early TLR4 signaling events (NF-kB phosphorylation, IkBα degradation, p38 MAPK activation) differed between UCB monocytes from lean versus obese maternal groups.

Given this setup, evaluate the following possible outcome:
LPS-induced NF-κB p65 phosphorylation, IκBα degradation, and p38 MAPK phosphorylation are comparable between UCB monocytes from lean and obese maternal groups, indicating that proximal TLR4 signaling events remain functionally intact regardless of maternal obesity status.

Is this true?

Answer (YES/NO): NO